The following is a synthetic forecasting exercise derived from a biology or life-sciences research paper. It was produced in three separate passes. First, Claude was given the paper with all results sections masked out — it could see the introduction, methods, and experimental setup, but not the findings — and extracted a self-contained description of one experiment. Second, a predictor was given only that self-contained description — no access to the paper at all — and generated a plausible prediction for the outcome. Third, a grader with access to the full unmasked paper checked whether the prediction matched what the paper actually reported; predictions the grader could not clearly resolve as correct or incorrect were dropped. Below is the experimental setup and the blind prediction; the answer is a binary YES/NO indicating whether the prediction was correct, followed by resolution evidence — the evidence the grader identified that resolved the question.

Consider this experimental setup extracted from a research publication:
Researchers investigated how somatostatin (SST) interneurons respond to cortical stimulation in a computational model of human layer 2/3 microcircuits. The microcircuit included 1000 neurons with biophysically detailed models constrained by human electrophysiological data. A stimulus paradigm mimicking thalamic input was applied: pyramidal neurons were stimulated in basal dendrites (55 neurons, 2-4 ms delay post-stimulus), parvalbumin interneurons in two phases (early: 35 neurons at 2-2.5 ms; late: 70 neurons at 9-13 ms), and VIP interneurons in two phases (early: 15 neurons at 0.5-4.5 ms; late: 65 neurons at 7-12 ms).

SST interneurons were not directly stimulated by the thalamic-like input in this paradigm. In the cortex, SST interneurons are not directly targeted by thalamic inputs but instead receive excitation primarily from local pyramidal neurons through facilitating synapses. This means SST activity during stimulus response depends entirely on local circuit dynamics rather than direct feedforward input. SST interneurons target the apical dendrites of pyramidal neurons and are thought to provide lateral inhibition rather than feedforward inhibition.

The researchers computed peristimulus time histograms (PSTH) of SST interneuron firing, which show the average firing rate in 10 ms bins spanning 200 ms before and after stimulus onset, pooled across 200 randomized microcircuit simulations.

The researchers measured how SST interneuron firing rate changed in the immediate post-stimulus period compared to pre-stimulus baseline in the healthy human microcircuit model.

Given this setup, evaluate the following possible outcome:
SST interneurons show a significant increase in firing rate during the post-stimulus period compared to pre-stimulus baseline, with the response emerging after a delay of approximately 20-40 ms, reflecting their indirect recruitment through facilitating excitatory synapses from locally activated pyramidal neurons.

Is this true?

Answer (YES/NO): NO